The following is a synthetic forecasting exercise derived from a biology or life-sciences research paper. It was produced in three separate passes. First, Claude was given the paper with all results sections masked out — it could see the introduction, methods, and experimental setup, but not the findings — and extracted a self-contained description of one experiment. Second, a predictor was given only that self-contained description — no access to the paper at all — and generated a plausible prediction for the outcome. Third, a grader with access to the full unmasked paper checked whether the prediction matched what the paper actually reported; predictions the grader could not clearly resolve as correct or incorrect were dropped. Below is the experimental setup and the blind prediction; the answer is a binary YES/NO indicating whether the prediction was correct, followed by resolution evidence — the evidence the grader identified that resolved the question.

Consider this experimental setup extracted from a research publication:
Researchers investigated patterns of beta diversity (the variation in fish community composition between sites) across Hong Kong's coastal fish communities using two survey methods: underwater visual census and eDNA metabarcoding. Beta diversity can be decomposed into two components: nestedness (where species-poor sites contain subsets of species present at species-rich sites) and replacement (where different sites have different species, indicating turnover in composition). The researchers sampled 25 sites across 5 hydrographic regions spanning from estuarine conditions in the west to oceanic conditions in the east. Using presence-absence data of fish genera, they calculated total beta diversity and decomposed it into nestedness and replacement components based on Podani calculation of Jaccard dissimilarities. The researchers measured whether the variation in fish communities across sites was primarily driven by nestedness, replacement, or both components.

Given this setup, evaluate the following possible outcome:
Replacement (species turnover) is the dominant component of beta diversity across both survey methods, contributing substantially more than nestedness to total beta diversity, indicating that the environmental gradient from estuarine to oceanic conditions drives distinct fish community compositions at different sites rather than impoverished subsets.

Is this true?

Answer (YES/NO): NO